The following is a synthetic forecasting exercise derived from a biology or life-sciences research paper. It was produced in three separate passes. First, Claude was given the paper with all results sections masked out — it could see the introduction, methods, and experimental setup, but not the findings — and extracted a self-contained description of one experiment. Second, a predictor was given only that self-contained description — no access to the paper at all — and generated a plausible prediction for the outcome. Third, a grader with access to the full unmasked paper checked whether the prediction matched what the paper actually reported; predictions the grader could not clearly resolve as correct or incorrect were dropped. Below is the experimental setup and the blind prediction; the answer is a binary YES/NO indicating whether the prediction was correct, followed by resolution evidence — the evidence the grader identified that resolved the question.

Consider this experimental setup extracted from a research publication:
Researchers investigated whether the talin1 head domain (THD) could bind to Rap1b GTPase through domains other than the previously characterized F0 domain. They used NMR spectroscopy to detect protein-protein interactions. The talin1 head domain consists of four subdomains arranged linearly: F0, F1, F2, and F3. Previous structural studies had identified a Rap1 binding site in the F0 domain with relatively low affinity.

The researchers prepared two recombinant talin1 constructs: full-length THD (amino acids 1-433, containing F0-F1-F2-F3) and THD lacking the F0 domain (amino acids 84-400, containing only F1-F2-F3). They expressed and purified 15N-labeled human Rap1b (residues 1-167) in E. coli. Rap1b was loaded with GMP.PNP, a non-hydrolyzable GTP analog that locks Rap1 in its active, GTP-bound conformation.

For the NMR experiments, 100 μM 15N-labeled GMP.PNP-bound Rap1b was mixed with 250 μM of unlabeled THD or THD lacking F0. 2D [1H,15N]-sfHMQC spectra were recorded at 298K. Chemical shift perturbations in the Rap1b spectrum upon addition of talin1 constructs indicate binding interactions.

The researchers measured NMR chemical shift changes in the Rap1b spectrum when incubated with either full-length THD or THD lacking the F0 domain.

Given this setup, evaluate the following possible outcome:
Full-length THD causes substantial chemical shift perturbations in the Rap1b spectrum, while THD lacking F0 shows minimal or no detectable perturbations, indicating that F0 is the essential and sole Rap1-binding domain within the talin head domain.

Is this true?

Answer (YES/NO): NO